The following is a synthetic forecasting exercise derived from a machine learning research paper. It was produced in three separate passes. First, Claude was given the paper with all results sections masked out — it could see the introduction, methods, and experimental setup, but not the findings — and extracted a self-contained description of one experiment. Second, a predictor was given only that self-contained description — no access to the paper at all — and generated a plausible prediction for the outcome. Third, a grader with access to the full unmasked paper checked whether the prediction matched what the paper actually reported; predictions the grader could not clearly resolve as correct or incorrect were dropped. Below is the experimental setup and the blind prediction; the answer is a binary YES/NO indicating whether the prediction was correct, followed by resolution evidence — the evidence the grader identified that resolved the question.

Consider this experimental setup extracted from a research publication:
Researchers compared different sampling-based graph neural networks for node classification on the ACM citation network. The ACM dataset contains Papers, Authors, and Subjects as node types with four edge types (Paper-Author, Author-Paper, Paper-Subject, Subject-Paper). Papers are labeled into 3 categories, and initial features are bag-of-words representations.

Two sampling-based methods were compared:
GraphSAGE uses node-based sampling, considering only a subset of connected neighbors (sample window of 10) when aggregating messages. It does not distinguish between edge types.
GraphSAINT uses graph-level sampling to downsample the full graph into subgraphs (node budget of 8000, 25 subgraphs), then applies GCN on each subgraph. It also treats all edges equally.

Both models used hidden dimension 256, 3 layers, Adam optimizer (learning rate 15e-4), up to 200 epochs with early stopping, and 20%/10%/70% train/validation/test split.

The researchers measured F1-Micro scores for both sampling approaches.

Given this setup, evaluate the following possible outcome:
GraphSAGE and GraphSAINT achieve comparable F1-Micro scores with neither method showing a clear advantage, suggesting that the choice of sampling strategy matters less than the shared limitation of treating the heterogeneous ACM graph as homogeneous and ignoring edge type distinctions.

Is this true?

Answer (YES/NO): NO